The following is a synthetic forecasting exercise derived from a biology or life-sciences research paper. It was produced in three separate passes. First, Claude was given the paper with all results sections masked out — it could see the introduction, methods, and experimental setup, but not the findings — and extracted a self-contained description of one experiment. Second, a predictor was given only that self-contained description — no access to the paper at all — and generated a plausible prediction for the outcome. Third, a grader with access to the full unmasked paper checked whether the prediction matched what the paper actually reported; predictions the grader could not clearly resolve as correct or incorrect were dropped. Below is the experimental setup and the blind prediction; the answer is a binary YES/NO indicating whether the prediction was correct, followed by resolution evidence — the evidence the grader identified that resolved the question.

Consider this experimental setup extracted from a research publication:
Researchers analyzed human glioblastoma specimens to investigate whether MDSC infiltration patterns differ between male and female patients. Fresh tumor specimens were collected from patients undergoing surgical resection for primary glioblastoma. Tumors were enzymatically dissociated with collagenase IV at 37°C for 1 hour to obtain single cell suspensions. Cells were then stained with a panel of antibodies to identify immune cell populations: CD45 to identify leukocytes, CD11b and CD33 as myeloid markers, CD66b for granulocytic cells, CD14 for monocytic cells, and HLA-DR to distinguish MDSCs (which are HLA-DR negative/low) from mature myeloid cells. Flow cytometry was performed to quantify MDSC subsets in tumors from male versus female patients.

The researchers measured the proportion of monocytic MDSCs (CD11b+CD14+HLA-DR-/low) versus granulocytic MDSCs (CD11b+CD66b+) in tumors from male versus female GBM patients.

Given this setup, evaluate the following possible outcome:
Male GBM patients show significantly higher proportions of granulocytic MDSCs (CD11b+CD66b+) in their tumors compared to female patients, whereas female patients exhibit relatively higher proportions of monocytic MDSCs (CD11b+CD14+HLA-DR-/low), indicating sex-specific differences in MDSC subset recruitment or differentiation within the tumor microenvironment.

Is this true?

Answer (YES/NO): NO